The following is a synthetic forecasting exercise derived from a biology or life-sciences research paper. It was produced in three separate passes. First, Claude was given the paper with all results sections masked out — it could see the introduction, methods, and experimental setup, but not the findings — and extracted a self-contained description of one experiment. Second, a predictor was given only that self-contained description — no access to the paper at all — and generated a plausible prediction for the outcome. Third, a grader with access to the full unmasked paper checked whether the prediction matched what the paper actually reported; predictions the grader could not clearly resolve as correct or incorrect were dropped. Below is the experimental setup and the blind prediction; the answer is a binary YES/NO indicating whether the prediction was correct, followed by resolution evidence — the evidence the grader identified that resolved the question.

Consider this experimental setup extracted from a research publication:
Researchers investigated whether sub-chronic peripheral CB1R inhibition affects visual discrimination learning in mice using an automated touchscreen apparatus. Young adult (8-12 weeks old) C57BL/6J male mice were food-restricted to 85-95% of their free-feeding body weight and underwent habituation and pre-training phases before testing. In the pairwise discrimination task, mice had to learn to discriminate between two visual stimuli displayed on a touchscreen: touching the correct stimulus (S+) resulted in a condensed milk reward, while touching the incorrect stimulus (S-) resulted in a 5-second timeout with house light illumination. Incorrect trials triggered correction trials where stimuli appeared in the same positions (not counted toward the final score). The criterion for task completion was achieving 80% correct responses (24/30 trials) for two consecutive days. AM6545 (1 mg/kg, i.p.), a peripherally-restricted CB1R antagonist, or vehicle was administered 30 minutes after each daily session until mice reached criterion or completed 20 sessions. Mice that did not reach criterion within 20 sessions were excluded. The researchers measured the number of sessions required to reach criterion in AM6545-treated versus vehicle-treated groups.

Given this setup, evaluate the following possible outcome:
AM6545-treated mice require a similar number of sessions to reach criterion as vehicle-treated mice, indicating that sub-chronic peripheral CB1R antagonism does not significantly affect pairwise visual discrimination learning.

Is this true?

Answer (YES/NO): NO